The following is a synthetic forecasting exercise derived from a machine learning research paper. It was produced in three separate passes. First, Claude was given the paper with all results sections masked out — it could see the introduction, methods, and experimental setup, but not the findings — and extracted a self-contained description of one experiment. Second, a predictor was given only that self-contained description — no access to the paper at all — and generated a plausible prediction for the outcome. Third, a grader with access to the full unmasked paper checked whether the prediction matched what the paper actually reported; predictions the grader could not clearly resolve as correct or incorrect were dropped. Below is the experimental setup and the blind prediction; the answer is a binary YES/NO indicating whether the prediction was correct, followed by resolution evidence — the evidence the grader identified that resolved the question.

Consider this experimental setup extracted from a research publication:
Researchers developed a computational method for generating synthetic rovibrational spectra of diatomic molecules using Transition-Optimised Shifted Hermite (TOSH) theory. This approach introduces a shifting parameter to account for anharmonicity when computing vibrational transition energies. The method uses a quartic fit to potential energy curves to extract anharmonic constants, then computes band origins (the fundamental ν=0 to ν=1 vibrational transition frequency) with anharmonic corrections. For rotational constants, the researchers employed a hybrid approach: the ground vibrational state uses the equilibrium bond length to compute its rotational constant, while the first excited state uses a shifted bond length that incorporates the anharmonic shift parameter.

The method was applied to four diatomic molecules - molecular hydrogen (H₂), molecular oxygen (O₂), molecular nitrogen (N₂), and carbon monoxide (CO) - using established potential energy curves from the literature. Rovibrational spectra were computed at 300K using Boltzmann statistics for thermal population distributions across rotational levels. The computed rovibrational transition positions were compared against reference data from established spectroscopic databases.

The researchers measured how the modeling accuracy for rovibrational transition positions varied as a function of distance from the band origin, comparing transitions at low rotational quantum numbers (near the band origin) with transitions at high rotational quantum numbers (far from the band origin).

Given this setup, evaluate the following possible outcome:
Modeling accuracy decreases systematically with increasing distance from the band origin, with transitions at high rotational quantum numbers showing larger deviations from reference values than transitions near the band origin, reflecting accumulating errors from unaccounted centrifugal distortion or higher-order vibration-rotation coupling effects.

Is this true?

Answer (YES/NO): YES